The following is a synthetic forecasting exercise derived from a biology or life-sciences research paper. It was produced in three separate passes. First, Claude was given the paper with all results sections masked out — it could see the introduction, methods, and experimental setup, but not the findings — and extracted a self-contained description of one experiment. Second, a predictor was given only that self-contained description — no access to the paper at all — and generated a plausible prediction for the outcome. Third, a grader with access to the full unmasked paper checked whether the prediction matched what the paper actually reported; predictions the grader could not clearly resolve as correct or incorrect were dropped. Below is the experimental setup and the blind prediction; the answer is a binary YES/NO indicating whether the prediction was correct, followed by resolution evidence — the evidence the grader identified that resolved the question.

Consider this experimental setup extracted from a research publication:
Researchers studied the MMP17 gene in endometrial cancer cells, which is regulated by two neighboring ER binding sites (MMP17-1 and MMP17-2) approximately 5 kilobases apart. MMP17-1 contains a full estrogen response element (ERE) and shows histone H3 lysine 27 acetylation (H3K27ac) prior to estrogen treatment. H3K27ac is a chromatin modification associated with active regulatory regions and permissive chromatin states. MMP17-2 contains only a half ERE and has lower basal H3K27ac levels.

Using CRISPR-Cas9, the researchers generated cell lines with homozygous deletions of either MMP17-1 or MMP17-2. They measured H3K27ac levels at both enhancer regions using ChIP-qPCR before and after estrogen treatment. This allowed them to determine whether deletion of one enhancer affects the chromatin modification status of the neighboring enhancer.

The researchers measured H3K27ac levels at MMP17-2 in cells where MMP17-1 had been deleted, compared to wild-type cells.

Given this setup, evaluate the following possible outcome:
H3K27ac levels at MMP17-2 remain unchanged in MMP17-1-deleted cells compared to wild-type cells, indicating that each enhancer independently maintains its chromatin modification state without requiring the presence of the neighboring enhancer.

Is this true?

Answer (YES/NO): NO